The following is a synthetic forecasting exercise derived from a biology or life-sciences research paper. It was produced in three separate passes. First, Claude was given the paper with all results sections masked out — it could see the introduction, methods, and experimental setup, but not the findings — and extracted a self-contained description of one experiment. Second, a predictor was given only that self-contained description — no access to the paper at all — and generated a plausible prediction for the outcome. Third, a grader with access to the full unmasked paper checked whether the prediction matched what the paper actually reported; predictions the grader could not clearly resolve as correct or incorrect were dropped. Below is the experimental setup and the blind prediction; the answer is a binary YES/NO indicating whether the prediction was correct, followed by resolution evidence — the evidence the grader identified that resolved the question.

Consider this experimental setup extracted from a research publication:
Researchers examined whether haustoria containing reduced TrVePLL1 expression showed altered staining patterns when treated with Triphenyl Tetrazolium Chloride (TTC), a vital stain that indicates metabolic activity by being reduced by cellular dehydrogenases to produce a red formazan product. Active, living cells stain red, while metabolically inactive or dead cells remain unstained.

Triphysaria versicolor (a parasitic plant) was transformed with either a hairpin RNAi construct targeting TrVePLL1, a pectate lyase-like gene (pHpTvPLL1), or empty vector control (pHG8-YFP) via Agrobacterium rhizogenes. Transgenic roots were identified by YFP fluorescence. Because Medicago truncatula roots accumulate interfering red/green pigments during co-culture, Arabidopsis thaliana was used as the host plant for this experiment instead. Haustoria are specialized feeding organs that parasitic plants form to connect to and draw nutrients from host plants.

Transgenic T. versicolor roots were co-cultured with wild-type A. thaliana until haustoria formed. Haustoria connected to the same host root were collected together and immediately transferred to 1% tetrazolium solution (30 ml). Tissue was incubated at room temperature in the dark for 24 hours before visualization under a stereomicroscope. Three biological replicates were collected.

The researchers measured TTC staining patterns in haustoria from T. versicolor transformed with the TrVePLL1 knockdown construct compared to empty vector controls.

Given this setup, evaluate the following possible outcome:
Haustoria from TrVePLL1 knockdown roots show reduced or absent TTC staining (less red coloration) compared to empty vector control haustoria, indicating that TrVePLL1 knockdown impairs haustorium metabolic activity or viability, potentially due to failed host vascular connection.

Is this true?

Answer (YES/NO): NO